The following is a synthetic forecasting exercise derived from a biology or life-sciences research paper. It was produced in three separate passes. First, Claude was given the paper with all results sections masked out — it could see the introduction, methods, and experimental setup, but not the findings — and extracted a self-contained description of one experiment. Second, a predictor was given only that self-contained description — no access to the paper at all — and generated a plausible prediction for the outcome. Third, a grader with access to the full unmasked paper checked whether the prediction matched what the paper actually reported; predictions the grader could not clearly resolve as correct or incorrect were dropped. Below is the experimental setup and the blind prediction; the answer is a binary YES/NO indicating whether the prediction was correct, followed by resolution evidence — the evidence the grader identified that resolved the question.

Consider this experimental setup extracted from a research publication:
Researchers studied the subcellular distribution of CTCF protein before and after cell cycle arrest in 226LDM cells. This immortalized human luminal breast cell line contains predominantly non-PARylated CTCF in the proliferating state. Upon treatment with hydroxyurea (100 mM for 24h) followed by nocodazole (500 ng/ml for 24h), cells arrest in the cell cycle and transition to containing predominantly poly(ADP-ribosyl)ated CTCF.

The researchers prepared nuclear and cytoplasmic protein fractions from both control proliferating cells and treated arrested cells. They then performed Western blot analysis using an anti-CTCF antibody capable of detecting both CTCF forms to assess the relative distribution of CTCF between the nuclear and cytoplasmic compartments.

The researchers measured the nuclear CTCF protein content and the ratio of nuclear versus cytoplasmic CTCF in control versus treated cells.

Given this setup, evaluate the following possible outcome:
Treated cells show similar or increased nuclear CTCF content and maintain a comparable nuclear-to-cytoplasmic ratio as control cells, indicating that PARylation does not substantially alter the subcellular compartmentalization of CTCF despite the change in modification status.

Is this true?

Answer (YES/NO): NO